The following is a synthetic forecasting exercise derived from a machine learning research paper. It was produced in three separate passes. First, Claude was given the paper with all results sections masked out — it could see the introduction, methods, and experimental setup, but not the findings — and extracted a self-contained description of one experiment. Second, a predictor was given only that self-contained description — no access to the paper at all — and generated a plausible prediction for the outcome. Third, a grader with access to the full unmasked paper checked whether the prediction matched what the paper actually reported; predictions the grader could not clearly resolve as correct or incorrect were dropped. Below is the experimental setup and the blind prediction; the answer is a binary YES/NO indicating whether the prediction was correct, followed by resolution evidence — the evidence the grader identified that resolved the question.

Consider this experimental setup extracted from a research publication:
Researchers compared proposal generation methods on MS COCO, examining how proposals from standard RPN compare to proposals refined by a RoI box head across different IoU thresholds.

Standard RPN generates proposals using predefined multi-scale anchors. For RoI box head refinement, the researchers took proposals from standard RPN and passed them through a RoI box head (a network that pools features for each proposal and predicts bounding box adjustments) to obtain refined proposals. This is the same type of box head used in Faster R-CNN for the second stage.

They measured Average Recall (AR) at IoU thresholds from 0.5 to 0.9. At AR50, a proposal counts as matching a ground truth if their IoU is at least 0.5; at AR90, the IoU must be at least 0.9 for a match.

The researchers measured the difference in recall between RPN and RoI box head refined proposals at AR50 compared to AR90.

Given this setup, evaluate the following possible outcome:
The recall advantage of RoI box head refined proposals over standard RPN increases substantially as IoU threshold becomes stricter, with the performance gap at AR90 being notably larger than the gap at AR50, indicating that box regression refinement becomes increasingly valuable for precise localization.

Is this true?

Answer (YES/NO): YES